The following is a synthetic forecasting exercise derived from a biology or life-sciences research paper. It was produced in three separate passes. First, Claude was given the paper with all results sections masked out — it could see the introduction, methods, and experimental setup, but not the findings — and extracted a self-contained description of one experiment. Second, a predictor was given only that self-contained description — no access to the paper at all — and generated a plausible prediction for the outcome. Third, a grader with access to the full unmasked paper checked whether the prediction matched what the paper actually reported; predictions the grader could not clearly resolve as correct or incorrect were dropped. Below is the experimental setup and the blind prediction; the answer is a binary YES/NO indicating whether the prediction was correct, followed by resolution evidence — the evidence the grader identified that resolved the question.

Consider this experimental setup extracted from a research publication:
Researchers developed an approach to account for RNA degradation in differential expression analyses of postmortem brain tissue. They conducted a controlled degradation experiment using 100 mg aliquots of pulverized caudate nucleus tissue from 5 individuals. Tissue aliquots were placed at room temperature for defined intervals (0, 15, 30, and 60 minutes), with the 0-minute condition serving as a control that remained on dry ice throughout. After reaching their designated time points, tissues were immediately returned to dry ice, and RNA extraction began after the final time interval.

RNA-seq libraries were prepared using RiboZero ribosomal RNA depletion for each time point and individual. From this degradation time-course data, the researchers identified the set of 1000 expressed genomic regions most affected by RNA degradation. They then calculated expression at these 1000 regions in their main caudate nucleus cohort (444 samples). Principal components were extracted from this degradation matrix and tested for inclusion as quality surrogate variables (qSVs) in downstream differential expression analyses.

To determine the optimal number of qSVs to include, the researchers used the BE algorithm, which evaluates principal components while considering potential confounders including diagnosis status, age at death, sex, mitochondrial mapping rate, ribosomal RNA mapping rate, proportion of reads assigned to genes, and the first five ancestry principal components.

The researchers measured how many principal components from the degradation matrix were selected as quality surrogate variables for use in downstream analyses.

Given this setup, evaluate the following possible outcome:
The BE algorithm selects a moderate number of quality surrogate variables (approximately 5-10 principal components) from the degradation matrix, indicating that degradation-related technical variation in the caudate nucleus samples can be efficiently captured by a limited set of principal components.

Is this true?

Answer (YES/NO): NO